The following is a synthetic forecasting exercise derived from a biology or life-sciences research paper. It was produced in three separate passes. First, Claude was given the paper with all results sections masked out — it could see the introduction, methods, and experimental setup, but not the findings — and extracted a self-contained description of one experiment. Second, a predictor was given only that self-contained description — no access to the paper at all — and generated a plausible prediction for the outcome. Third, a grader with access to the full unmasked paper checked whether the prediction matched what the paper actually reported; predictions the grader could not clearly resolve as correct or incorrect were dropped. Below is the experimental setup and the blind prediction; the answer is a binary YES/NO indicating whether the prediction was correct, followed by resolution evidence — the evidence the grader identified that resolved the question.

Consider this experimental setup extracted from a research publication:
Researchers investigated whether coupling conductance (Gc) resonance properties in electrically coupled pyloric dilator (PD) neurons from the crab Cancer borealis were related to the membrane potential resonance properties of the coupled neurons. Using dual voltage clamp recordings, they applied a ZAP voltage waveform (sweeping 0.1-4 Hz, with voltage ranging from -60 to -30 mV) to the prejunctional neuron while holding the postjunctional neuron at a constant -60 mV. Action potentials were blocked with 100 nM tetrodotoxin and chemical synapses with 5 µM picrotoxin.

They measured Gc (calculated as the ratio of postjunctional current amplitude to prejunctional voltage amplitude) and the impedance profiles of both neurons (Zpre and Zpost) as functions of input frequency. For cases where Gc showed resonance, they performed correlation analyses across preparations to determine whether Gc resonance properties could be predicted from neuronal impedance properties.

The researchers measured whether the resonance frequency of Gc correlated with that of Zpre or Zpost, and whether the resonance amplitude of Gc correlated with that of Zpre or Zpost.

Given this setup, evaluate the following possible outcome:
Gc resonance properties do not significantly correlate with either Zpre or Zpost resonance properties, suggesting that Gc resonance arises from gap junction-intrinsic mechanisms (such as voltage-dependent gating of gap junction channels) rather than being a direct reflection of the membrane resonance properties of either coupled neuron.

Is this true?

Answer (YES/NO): YES